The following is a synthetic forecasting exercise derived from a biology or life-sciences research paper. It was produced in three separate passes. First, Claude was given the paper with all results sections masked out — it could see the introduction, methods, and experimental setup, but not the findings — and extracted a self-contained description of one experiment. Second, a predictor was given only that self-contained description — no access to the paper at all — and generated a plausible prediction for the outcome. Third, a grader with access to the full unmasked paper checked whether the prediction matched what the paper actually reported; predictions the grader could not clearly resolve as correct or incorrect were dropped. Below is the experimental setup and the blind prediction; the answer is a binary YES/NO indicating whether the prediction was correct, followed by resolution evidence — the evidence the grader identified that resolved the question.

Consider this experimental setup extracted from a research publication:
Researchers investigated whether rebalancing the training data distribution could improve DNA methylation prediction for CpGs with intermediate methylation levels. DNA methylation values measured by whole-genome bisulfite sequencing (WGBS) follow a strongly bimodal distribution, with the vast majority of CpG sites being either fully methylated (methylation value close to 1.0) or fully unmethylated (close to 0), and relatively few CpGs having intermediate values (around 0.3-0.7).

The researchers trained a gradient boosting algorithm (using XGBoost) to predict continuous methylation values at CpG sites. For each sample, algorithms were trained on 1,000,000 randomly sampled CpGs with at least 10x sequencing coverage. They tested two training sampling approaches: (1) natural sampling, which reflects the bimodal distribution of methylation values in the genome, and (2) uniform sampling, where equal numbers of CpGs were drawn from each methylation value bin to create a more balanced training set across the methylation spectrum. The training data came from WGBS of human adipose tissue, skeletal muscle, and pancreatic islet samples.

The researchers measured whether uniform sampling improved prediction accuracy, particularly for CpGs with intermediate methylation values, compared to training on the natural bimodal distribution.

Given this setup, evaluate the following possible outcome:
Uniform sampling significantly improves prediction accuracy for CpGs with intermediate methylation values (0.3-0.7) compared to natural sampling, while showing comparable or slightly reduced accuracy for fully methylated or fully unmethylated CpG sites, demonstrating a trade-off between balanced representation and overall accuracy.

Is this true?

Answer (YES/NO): NO